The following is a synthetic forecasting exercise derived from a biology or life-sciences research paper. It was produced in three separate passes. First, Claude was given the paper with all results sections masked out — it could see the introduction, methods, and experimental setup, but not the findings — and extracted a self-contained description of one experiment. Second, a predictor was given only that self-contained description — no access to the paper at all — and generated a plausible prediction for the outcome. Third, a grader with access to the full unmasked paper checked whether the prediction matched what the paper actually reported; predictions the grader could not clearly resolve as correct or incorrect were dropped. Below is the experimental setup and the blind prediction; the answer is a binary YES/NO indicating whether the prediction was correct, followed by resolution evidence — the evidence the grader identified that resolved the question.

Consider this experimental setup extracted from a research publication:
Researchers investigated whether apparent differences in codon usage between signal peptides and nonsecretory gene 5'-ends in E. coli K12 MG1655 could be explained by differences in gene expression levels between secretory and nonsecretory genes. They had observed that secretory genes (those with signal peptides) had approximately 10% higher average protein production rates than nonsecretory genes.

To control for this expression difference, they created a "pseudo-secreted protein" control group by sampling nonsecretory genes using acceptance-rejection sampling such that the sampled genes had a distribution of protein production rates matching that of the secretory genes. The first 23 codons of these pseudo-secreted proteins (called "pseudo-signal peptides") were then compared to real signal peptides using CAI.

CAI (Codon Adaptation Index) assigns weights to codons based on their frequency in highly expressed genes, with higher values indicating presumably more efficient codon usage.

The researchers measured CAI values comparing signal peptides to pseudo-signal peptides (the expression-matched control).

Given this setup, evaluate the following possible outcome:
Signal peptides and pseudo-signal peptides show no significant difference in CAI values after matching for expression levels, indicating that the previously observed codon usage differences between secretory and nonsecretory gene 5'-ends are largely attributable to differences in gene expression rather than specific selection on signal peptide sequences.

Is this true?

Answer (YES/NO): NO